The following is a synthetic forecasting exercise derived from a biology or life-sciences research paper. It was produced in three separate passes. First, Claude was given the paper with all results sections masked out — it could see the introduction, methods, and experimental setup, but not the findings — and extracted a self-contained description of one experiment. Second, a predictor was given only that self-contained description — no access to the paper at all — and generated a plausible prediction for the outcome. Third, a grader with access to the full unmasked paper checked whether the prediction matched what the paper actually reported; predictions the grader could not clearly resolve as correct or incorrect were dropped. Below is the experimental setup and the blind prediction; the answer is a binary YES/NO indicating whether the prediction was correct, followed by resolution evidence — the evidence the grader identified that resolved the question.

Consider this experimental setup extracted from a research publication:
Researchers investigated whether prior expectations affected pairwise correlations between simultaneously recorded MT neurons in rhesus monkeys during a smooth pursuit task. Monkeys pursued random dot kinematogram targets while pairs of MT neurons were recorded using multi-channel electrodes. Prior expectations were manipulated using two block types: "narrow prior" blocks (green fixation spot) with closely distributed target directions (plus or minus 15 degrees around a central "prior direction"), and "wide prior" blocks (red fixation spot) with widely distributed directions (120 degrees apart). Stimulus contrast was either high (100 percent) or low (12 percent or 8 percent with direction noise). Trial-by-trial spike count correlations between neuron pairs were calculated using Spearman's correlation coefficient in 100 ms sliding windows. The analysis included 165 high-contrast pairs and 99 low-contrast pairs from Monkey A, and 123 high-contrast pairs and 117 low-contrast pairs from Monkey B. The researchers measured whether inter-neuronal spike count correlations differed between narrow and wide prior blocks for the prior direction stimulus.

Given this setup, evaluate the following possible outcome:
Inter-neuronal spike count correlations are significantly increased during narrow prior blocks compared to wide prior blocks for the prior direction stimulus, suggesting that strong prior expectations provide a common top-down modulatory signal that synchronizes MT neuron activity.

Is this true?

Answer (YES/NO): NO